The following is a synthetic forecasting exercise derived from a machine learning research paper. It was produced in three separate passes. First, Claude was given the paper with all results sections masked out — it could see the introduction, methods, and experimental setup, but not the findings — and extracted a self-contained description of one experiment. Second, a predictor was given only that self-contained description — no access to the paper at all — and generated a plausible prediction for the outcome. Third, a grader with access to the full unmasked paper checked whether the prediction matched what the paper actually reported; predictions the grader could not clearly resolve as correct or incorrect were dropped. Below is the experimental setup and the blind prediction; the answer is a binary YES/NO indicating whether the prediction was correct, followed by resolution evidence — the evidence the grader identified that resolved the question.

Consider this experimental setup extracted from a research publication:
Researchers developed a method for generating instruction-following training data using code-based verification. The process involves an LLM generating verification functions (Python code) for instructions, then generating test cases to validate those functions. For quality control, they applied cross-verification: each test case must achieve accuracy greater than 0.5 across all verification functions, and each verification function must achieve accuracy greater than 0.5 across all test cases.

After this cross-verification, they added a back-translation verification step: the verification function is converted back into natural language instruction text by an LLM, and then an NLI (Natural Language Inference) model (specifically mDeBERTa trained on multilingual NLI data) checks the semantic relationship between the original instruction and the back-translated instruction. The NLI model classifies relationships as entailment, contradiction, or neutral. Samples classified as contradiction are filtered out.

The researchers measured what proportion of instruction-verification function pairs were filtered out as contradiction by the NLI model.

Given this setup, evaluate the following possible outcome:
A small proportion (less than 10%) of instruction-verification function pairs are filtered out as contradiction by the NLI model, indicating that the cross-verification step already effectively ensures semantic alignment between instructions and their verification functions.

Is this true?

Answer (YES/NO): NO